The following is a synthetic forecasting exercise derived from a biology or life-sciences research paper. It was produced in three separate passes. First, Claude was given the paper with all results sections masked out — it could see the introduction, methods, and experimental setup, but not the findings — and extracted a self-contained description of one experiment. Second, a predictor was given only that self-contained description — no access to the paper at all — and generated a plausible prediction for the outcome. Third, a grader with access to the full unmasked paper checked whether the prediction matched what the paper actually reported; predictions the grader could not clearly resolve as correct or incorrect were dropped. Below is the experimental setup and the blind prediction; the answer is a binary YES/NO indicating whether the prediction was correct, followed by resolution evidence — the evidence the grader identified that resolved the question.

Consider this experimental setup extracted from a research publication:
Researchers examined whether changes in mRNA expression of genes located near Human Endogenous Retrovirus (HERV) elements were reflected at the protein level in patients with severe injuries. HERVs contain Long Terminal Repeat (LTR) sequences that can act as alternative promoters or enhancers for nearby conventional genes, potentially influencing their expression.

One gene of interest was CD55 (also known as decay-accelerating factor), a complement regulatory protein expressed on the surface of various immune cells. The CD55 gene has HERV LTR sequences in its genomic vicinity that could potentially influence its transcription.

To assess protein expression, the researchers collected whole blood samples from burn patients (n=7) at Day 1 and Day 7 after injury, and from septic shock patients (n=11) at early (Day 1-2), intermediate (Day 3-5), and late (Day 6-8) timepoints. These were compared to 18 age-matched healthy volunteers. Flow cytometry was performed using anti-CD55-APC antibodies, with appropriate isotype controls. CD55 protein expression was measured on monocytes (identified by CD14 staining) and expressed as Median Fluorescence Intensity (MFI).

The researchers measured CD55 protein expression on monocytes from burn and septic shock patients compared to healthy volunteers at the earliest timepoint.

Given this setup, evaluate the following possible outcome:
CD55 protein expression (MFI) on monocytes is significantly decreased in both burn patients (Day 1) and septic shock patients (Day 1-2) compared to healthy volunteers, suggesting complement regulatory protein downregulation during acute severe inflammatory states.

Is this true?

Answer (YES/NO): NO